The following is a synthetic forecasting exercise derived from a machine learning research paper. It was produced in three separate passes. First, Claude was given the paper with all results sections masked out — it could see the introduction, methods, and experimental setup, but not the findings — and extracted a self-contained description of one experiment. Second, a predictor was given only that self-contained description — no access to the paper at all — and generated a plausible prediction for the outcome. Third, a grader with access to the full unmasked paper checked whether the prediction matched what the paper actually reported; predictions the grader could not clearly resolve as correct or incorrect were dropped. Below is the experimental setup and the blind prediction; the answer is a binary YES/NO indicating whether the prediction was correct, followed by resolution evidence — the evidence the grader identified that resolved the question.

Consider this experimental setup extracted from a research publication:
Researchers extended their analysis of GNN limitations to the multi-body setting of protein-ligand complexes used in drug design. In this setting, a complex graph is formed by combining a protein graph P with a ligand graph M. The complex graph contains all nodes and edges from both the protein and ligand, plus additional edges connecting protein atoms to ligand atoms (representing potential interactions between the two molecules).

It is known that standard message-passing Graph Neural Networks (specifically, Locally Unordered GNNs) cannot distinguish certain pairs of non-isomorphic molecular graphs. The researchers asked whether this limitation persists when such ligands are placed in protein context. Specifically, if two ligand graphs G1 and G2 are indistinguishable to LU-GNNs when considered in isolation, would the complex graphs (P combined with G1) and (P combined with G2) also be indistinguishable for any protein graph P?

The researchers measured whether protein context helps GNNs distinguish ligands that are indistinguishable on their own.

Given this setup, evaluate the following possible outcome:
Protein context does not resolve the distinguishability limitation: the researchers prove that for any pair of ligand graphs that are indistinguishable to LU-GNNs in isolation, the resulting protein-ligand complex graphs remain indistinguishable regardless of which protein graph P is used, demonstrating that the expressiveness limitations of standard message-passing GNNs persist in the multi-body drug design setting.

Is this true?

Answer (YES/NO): YES